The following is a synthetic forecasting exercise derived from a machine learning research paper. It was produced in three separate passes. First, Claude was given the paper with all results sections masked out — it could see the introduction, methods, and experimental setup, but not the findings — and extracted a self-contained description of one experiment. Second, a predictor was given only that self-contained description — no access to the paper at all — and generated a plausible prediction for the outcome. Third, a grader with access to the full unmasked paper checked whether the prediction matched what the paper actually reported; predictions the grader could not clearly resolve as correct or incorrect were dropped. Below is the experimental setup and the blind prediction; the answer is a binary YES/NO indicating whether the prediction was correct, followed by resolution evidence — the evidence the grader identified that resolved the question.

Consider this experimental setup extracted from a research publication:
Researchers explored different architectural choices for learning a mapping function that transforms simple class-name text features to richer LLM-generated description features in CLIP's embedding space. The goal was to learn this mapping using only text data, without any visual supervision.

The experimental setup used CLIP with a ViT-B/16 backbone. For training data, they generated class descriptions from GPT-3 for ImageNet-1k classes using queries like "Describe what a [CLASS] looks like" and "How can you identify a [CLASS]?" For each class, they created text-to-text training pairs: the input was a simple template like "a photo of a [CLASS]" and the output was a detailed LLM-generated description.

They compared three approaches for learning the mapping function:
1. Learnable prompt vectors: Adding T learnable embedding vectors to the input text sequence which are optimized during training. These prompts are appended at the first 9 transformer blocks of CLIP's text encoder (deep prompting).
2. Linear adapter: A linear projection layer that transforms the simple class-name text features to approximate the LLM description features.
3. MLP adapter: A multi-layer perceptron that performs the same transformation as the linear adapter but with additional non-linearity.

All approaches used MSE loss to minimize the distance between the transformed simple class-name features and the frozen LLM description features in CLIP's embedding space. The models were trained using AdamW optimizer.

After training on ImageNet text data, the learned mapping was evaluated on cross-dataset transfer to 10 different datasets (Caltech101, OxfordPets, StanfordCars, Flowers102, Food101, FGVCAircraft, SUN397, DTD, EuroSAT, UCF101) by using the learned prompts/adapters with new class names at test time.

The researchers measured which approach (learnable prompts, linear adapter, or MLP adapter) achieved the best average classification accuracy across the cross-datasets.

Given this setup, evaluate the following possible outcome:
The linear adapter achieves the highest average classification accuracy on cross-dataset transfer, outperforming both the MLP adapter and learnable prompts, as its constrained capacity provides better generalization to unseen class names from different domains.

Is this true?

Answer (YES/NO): NO